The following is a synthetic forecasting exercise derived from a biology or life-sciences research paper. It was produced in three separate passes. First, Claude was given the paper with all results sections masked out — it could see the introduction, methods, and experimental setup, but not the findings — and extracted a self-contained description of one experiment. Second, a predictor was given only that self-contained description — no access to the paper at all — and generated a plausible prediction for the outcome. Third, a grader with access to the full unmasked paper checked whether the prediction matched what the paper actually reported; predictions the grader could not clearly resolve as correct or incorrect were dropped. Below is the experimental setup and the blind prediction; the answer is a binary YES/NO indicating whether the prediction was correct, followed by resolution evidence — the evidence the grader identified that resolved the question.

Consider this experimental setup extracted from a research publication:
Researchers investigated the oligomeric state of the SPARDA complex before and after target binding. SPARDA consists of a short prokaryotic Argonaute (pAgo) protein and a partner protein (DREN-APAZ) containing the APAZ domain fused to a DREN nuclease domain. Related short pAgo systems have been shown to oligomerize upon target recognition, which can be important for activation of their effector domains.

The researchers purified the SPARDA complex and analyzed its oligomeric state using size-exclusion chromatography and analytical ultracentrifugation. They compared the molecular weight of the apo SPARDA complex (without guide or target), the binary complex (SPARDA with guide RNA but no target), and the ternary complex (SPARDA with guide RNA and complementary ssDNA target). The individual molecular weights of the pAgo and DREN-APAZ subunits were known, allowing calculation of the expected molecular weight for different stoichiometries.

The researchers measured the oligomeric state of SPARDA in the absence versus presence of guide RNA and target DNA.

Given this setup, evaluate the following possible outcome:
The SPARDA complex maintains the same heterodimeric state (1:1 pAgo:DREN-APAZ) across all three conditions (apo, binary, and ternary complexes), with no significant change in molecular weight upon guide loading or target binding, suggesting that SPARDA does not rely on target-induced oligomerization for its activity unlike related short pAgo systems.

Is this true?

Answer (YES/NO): NO